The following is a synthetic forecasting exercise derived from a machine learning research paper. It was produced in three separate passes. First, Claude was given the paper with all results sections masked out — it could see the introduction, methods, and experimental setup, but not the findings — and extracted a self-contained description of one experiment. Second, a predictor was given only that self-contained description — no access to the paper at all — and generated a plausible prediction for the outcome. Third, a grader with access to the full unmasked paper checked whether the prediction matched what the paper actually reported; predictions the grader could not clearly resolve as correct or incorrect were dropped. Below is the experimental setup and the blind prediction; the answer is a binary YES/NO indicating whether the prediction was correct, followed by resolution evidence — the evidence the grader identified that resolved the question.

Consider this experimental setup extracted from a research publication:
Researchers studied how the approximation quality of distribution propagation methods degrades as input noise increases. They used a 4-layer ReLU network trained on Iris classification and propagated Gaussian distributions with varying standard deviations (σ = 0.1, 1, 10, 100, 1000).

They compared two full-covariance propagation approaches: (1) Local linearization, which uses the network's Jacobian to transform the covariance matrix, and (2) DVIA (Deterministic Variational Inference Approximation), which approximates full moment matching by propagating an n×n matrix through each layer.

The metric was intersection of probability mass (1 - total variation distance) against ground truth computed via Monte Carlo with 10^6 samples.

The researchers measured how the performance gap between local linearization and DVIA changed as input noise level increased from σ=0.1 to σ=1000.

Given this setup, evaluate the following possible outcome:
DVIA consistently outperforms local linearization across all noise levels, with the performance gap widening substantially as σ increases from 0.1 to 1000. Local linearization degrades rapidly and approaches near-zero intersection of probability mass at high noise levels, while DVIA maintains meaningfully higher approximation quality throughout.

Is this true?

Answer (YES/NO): NO